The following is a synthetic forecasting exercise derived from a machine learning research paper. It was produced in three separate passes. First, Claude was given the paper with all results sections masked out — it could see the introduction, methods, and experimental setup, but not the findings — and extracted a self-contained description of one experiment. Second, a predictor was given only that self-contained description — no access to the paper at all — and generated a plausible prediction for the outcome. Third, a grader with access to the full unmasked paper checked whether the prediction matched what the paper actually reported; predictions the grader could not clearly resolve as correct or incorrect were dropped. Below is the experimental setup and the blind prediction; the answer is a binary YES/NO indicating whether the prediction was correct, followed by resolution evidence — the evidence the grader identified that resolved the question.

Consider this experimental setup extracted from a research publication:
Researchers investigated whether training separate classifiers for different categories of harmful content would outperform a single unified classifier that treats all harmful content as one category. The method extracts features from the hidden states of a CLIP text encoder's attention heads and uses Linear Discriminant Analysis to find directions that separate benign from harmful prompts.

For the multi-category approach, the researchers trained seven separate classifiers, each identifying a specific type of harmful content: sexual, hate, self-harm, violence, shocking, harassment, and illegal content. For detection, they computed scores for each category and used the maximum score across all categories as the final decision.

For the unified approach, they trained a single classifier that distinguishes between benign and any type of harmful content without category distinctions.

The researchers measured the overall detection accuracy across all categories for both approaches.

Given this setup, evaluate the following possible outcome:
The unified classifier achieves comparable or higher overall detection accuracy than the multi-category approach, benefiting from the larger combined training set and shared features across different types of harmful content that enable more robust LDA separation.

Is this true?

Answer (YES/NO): YES